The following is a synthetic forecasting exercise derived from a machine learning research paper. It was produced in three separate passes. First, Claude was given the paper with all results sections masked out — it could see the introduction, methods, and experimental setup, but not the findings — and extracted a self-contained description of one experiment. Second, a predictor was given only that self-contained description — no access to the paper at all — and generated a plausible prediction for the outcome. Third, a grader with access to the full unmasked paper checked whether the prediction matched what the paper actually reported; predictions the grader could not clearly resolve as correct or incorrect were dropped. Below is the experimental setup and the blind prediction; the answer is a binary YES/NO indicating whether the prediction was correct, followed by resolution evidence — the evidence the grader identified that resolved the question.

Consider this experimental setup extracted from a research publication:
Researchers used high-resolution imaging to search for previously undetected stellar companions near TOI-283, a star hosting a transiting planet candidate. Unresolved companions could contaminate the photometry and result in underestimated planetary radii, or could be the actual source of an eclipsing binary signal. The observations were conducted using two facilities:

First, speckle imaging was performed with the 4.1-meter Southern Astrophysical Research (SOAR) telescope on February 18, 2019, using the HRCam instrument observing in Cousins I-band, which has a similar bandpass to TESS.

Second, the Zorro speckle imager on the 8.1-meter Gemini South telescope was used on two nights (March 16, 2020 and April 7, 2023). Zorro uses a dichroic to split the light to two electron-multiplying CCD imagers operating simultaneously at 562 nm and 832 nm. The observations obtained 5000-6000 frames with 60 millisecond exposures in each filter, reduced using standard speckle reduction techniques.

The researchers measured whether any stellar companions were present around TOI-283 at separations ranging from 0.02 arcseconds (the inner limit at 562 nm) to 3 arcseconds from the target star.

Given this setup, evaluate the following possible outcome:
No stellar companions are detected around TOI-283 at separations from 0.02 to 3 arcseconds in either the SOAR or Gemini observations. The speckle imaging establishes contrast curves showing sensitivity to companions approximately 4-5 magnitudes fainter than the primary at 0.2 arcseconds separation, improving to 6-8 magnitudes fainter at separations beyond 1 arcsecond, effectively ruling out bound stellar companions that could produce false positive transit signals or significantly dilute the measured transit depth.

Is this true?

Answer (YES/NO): YES